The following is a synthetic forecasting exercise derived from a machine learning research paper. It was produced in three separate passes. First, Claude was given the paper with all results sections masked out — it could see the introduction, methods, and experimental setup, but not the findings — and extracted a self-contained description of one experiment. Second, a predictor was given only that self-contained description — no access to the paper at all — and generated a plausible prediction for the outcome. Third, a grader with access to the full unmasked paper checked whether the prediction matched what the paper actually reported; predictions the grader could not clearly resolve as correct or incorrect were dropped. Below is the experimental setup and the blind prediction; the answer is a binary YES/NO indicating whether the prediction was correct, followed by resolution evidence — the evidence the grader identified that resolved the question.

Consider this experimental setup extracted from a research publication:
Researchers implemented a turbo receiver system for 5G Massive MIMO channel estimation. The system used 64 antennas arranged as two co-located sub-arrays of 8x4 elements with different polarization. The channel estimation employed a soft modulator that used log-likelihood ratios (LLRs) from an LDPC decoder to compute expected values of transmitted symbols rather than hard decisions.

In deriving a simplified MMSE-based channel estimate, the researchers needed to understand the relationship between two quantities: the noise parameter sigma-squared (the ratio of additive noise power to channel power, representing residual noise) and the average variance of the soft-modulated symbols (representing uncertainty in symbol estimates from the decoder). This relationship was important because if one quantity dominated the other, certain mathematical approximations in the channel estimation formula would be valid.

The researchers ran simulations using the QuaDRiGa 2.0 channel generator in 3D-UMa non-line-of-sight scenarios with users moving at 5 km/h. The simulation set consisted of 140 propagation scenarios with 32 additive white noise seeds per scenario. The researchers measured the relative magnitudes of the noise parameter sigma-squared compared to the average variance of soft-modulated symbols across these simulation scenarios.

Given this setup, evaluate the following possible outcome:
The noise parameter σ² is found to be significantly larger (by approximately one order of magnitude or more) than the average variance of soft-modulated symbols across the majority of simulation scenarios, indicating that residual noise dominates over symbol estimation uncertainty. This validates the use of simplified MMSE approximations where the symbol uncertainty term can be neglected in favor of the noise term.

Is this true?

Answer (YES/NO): YES